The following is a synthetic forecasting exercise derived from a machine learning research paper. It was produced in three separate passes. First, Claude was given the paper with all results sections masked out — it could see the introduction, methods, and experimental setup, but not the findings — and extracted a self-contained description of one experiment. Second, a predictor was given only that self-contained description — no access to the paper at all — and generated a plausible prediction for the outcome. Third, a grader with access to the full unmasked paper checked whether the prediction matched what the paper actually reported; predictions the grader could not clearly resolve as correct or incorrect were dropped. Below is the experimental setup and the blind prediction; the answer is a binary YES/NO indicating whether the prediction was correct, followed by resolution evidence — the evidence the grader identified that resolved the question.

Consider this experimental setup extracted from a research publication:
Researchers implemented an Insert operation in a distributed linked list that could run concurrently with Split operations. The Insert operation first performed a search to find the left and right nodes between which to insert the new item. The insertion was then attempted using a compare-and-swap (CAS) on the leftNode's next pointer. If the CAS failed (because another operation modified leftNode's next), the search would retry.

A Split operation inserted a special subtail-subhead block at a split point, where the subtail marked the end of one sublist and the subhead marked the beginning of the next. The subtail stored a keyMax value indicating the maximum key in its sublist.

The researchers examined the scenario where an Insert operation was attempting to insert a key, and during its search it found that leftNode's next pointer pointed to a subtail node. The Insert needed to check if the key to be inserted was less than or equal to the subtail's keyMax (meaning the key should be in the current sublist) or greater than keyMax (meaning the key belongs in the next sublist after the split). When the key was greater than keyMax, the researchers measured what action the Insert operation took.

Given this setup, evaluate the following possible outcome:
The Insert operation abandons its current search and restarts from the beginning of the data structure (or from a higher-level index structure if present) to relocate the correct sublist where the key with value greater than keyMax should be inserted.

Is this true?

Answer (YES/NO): NO